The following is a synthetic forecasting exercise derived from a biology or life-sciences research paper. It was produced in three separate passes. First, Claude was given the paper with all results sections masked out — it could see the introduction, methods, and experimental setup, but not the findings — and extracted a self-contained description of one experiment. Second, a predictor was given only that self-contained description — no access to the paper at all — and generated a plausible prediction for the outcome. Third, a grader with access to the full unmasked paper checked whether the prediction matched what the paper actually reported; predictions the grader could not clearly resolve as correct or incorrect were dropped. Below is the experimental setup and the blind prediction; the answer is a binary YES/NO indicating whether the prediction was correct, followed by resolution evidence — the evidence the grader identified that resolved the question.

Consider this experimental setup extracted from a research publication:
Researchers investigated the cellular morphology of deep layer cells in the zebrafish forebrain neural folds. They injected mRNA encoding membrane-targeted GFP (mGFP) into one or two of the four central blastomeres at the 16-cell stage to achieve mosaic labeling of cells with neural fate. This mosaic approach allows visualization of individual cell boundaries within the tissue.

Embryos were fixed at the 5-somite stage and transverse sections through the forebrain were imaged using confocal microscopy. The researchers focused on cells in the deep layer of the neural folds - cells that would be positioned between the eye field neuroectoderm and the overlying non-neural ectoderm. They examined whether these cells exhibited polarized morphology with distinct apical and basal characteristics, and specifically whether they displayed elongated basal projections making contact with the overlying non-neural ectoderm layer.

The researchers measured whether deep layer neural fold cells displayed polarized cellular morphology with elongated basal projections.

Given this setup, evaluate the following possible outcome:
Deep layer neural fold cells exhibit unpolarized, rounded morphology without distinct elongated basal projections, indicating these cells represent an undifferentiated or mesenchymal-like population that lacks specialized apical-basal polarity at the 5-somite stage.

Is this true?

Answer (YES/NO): NO